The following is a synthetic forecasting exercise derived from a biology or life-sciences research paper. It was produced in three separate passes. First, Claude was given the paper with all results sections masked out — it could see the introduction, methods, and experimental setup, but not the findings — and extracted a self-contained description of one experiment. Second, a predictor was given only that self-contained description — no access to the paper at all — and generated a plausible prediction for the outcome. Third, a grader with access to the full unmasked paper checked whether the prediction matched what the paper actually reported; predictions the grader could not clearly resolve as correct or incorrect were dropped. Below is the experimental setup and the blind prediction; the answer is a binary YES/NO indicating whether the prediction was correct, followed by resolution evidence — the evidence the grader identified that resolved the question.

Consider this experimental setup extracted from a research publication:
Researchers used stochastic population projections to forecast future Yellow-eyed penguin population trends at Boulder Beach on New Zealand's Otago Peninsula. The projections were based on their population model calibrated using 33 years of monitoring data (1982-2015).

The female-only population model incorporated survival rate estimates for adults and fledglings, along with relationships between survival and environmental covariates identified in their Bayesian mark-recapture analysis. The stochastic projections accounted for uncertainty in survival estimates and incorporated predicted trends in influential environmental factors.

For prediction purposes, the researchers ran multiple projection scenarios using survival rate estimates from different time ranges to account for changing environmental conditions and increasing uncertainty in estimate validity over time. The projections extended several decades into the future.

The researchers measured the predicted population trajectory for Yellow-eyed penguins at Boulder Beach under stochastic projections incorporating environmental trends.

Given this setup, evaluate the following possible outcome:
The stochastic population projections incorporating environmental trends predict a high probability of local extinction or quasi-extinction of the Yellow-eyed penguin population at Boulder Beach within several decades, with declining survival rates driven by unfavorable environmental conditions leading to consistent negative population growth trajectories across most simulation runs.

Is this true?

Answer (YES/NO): YES